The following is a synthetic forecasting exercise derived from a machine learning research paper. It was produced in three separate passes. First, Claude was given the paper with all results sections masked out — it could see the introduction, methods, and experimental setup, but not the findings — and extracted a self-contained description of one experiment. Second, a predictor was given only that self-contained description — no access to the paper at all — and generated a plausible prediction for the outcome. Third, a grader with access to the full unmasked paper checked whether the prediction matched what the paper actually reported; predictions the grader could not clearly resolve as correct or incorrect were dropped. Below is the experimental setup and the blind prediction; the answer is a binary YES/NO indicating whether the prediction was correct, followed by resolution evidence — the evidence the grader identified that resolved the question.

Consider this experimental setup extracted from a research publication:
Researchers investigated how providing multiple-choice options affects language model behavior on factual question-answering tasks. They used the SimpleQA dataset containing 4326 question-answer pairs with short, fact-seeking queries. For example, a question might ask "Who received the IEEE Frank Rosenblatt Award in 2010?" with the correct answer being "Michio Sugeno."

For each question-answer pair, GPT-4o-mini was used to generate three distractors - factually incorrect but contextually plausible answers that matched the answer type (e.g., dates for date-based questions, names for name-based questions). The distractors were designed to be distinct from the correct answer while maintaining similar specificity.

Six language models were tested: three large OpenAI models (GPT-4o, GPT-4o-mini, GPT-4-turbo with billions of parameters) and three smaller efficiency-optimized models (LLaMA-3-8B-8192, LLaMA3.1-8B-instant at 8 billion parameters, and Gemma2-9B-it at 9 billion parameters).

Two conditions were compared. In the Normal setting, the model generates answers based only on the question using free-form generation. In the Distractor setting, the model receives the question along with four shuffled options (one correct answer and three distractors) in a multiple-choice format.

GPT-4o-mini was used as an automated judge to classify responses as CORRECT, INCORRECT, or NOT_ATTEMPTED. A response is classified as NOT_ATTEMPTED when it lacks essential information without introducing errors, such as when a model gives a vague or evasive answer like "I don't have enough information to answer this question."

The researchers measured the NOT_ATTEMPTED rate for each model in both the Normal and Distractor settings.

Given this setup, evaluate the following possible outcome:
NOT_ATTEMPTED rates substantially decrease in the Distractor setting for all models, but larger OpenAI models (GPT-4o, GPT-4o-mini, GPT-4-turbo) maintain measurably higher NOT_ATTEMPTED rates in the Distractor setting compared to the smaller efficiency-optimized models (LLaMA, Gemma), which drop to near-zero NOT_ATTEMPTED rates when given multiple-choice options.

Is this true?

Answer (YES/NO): NO